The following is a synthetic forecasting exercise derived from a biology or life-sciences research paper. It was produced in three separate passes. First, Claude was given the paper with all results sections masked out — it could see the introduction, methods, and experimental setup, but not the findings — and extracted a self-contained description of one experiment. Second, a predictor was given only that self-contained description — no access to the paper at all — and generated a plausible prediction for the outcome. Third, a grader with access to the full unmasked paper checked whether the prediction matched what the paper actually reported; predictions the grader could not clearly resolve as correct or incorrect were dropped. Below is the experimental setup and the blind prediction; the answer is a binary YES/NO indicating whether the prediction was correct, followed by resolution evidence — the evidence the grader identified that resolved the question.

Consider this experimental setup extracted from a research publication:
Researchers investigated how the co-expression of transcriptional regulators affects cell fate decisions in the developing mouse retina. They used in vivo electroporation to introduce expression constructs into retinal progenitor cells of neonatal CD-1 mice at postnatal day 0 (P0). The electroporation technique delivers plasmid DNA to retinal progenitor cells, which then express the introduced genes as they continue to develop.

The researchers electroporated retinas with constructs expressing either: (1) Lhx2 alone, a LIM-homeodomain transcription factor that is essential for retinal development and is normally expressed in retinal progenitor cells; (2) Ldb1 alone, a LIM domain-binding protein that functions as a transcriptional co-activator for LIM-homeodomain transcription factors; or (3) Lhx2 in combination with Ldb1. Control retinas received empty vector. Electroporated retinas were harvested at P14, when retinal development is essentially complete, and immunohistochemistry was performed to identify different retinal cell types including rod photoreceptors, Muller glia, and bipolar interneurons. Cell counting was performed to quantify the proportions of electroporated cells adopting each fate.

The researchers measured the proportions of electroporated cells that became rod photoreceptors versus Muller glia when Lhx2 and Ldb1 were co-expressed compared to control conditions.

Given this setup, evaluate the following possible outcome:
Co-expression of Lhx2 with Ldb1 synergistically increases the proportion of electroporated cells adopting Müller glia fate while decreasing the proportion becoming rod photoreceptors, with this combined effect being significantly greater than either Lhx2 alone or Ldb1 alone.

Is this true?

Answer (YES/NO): NO